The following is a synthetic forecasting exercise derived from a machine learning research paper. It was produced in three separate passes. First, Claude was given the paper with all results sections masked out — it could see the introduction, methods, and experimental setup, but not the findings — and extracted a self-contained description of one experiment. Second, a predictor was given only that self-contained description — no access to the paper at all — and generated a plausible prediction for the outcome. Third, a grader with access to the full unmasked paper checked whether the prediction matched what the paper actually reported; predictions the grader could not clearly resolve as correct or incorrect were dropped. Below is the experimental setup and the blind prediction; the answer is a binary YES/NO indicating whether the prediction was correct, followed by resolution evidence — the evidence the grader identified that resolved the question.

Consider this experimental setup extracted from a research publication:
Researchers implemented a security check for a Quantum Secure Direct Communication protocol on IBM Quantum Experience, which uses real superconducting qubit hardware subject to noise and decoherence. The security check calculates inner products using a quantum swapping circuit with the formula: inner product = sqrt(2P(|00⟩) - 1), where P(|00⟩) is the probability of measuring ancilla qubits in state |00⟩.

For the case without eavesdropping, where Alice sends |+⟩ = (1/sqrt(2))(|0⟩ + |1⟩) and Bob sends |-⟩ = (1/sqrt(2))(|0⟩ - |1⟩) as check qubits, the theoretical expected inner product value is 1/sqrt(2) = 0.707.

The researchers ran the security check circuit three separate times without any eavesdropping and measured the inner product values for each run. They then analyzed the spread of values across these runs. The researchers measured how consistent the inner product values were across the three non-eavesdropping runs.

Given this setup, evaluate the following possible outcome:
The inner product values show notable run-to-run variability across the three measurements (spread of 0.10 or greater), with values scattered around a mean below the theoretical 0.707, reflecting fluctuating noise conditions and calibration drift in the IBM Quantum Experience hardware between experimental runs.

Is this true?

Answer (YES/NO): NO